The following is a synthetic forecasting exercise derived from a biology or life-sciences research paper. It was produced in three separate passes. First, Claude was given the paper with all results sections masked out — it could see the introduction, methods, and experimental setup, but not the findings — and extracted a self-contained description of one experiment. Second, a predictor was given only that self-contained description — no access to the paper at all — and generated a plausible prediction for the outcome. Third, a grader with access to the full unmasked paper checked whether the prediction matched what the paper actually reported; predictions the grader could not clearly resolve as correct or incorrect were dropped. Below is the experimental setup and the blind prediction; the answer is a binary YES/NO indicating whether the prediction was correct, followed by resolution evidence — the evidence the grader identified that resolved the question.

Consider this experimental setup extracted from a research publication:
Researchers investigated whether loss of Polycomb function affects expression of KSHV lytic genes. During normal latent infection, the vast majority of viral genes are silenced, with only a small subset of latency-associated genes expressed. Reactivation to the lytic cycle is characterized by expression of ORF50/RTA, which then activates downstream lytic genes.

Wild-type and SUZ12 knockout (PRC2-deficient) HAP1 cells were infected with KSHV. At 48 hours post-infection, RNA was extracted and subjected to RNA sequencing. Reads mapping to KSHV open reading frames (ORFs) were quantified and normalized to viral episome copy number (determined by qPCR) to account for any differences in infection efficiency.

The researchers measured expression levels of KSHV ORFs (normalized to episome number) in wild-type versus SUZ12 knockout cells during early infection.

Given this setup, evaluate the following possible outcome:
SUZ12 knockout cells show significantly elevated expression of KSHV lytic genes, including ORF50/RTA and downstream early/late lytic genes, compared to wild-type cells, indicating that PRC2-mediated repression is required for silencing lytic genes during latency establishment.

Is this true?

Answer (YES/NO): NO